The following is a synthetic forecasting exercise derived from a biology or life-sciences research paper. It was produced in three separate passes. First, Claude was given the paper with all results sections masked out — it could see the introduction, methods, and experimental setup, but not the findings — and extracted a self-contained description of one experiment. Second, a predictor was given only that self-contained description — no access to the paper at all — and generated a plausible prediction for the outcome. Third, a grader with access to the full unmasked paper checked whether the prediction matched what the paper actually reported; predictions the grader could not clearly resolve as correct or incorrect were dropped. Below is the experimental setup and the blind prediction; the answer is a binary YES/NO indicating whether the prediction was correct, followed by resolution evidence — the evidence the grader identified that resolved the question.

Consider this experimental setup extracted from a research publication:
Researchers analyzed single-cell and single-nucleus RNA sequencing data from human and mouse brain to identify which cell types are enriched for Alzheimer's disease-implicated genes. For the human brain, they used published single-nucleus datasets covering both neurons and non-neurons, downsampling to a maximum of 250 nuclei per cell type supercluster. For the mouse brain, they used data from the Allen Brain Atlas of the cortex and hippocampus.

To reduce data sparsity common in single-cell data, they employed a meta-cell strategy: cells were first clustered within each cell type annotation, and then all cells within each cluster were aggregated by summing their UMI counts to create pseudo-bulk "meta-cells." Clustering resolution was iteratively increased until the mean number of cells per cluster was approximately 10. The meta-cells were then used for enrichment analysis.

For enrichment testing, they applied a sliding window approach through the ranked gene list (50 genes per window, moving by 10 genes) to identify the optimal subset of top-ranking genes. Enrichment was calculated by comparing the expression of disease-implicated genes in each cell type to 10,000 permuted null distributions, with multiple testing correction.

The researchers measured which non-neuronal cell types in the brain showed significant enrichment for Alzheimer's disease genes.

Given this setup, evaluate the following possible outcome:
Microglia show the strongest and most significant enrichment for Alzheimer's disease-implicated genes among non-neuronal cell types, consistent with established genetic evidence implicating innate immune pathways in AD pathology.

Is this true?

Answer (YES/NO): YES